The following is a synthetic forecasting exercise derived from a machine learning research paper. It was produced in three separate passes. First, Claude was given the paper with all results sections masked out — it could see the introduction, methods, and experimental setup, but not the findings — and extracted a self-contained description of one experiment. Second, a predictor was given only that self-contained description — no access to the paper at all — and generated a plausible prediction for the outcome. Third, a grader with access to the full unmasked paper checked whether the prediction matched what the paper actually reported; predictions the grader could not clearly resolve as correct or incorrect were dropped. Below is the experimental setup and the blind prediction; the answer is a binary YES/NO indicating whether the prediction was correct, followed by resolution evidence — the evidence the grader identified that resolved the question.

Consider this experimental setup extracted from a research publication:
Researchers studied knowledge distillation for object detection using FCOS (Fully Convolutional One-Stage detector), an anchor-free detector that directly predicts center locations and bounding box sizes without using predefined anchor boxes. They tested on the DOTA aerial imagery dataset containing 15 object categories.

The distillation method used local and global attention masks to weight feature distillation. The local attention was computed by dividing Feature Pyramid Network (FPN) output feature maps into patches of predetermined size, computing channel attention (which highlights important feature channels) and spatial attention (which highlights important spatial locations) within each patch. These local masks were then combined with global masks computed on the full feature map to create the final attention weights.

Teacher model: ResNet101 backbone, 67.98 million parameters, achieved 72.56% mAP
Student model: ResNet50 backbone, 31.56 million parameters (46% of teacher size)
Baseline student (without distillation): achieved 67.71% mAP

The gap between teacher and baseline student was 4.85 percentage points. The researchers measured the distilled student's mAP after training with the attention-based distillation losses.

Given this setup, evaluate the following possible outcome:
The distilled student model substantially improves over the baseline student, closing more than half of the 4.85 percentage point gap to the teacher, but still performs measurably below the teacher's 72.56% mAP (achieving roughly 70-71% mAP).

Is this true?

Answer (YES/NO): NO